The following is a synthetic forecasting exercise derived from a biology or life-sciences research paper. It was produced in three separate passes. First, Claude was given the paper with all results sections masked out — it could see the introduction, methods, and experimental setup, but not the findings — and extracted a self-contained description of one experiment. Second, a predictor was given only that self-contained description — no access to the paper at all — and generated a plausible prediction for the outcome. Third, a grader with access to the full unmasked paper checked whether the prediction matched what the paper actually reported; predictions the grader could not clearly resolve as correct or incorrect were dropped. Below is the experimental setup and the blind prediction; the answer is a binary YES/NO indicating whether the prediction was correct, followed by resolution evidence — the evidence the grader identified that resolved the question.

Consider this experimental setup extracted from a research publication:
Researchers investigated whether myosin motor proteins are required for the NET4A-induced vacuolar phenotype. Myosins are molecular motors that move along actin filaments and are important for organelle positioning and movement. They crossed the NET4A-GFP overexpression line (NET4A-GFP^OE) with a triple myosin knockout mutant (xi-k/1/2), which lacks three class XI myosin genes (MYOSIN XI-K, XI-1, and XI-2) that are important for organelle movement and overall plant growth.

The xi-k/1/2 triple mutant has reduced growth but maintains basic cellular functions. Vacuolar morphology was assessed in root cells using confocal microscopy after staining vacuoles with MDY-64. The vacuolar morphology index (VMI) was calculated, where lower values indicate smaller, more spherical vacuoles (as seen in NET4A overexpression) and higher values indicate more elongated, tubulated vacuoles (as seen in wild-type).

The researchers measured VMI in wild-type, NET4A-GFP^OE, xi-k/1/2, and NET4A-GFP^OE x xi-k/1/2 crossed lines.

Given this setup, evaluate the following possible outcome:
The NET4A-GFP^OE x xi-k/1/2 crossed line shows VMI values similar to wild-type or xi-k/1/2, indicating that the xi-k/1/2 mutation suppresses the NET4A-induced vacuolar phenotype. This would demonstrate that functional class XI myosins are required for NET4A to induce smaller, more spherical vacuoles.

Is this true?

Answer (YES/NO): YES